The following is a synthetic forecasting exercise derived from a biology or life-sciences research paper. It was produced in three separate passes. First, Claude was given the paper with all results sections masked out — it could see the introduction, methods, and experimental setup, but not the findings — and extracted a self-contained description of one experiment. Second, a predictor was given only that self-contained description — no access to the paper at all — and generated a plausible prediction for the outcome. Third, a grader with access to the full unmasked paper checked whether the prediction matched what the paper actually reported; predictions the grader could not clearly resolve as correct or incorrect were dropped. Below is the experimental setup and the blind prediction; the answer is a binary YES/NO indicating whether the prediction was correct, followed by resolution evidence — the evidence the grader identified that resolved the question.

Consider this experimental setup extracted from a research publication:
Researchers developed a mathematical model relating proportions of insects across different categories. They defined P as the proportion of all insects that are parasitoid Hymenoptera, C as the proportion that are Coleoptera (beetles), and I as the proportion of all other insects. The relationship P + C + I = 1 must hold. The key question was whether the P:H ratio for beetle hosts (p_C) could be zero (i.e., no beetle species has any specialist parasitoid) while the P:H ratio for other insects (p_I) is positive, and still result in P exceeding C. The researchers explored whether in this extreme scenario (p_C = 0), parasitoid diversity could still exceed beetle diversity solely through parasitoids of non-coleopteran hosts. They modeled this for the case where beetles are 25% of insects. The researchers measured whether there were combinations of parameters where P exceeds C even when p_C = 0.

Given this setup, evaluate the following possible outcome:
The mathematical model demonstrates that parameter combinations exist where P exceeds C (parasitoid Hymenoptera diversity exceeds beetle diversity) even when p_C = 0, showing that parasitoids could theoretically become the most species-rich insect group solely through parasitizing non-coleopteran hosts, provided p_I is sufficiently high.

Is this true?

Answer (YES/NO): YES